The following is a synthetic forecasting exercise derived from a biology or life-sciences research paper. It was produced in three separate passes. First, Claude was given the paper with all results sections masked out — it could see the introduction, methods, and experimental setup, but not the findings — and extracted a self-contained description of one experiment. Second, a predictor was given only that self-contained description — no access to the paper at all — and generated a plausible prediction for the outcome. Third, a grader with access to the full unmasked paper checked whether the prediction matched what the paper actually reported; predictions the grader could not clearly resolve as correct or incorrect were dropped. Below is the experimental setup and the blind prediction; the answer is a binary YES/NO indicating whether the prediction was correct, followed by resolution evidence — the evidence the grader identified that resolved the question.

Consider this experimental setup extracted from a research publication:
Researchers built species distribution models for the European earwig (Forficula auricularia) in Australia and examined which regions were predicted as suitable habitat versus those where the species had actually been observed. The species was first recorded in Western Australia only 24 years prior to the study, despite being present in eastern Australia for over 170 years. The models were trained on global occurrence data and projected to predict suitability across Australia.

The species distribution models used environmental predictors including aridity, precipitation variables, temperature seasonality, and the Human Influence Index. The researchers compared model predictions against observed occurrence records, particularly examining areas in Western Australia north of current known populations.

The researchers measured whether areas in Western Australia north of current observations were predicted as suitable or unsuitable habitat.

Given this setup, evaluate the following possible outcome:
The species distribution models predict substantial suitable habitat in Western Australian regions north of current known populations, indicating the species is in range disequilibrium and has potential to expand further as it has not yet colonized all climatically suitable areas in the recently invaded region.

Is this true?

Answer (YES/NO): YES